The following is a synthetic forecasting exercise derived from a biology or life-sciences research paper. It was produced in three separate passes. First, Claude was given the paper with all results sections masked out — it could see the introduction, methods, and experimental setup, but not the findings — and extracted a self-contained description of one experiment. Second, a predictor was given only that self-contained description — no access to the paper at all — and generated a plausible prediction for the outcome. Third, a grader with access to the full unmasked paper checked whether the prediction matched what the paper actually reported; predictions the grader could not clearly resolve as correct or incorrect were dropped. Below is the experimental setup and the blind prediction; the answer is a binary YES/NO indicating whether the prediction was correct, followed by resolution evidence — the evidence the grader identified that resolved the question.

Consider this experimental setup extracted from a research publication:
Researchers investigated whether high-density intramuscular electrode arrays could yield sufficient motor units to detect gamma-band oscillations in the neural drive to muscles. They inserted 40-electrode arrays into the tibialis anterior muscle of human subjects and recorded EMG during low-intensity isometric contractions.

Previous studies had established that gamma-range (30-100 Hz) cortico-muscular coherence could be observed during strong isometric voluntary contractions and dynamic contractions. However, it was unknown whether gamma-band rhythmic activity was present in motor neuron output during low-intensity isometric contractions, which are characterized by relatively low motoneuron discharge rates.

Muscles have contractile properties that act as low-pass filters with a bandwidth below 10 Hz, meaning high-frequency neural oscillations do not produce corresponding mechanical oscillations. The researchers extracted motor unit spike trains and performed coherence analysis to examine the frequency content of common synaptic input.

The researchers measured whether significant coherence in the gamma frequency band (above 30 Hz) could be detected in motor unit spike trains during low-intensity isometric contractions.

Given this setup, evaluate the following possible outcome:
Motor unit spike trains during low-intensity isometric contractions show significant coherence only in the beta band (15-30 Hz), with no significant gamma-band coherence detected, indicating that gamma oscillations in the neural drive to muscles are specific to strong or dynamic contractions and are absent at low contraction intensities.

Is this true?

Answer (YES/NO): NO